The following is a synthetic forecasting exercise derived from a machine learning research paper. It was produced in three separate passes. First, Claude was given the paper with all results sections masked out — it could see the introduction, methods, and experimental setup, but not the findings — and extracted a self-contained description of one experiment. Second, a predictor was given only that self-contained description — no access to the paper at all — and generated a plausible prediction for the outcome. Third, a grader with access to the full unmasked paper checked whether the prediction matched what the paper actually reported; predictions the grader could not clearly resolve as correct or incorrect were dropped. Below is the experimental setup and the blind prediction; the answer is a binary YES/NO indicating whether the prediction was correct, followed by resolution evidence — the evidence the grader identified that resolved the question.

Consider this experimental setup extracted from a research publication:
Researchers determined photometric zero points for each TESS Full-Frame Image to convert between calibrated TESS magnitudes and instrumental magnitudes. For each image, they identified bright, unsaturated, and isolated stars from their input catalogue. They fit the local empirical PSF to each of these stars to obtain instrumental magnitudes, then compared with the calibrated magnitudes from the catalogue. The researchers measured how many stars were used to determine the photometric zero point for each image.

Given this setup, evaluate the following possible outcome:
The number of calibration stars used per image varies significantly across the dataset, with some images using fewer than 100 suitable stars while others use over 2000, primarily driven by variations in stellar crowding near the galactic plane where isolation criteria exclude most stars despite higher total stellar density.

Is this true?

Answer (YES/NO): NO